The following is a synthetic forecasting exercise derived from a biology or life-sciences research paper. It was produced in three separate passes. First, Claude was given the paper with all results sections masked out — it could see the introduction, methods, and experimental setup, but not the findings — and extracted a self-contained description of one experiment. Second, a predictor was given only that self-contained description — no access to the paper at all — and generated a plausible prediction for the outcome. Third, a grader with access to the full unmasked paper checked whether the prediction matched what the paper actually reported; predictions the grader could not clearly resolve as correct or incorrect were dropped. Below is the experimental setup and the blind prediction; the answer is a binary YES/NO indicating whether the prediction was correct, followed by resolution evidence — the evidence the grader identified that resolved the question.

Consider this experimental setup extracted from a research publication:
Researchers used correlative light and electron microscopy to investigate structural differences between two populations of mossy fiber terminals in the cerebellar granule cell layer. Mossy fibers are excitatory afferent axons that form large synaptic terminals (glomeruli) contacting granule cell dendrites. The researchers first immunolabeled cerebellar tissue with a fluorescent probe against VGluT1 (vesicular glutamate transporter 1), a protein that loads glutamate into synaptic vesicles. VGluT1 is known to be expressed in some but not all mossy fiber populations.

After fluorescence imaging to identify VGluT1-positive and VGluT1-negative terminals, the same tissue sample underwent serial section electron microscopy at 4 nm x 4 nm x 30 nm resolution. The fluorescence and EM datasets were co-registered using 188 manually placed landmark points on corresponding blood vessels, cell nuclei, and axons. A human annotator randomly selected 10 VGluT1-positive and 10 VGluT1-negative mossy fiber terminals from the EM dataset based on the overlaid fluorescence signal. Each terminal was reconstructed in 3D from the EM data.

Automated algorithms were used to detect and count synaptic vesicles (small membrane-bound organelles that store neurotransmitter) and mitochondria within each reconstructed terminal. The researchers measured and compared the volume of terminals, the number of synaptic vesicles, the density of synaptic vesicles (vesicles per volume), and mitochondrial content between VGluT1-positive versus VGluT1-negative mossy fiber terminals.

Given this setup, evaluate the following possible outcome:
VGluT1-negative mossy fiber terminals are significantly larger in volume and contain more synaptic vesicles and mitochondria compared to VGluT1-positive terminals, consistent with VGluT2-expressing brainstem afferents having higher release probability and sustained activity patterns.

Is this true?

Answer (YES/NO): NO